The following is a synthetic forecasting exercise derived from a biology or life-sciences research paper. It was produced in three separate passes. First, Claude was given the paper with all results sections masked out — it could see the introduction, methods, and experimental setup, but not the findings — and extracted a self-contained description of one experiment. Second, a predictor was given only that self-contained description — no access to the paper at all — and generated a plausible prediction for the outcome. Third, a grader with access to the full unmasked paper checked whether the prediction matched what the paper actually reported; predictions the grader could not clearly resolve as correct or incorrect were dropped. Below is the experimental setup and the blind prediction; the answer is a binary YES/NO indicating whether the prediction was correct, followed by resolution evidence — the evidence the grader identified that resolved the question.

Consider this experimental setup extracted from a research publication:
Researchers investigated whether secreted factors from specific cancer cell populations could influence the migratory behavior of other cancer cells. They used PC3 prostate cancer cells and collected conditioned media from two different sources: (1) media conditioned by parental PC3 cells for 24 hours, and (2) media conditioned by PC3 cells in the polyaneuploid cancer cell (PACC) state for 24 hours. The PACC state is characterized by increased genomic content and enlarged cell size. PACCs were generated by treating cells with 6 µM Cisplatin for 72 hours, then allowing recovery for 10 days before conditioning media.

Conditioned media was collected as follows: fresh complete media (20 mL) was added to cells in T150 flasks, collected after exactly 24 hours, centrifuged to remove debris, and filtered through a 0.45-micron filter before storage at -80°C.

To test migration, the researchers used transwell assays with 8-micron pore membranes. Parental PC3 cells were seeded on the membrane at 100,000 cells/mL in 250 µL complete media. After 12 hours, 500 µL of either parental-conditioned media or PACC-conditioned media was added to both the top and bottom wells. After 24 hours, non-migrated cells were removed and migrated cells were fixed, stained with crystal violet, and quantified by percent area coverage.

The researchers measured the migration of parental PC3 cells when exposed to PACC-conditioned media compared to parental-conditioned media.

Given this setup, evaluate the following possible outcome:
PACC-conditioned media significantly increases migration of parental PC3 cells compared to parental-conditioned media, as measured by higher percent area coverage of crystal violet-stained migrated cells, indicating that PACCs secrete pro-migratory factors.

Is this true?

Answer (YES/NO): YES